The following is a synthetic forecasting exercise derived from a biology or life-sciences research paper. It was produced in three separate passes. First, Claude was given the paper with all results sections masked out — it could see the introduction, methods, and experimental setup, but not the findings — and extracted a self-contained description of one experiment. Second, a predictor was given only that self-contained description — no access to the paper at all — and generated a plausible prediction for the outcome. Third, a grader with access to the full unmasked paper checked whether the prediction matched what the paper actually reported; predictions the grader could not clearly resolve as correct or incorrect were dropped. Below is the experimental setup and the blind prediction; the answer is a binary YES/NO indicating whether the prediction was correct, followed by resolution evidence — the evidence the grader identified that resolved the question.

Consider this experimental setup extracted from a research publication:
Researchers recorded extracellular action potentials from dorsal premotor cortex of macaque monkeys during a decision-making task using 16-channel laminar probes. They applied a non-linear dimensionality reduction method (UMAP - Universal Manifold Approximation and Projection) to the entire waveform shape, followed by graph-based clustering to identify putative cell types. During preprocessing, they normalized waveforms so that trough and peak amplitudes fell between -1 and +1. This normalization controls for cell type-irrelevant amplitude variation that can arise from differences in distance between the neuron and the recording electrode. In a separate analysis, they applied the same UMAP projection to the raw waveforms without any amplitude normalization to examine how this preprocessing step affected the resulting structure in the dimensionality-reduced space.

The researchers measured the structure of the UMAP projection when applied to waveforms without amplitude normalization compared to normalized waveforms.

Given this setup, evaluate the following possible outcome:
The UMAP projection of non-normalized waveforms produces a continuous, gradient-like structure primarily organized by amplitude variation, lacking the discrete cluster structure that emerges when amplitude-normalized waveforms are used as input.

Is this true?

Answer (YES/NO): YES